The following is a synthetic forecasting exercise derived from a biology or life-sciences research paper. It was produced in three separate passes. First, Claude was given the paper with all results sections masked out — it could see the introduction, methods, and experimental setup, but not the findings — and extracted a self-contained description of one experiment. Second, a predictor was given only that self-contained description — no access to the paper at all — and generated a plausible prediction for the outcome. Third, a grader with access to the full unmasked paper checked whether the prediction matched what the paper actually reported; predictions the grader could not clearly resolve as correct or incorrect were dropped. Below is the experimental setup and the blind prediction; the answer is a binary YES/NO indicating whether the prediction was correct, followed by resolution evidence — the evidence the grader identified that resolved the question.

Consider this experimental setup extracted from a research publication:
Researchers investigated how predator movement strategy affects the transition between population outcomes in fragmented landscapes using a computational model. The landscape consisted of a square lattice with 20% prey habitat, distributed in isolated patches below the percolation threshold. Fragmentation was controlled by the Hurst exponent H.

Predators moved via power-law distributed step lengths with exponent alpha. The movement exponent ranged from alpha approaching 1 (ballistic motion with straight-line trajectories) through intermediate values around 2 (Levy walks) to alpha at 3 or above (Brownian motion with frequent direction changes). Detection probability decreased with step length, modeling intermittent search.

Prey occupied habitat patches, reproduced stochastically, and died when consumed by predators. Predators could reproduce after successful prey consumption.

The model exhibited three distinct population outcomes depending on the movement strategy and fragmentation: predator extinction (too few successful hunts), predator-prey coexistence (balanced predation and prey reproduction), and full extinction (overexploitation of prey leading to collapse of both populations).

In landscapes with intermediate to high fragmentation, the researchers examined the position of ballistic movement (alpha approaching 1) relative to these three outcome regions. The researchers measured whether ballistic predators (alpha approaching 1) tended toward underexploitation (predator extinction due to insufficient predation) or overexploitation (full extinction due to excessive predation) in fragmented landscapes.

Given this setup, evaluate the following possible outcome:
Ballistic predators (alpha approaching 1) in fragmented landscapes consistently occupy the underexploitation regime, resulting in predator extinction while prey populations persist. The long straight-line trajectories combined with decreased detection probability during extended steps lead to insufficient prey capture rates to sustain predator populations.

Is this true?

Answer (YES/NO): YES